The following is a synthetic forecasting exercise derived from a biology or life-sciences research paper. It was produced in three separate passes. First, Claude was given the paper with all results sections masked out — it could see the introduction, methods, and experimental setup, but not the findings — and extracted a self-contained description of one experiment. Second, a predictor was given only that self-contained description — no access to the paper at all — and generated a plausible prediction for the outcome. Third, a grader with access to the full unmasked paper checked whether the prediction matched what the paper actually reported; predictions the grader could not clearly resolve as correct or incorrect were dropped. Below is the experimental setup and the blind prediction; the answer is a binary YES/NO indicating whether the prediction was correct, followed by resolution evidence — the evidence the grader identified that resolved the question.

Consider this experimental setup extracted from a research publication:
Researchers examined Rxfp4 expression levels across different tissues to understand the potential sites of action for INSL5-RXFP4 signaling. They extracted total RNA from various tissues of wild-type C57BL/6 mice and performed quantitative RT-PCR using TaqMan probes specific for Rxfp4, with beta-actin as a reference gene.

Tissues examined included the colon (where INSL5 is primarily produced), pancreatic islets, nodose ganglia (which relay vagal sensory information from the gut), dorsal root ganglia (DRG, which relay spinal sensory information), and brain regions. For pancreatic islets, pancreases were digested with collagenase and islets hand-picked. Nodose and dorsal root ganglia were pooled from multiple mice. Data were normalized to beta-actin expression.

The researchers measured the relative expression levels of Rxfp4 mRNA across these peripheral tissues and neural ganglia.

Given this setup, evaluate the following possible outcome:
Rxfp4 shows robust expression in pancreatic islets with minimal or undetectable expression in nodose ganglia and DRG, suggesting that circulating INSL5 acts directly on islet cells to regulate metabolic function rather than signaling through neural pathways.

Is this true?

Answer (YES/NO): NO